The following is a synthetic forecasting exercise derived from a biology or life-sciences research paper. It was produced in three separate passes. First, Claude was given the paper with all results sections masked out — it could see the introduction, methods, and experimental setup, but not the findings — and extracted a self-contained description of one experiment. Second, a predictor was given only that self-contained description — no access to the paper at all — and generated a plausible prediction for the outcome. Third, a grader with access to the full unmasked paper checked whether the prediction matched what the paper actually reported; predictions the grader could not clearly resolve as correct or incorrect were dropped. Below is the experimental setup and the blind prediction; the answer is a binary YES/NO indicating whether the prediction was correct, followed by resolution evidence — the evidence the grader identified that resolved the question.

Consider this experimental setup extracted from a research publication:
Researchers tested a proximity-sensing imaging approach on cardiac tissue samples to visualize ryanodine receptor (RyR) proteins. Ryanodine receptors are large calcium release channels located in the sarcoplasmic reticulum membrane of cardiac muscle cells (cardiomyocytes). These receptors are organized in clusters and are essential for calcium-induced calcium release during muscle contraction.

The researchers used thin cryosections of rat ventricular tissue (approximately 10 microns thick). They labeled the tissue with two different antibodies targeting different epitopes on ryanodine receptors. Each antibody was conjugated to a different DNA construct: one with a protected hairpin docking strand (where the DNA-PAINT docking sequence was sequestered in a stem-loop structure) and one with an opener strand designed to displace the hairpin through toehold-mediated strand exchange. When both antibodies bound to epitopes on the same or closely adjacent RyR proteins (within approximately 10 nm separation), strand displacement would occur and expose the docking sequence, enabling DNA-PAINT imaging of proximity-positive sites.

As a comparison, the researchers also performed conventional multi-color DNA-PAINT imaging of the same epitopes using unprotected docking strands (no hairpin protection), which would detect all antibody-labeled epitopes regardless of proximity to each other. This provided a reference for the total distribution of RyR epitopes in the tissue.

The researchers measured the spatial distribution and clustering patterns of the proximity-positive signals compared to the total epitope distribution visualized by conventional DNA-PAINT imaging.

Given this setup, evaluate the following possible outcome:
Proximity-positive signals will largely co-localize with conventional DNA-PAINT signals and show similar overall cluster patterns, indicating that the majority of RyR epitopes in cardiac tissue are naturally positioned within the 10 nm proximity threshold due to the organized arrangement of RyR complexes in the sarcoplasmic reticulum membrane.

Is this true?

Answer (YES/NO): NO